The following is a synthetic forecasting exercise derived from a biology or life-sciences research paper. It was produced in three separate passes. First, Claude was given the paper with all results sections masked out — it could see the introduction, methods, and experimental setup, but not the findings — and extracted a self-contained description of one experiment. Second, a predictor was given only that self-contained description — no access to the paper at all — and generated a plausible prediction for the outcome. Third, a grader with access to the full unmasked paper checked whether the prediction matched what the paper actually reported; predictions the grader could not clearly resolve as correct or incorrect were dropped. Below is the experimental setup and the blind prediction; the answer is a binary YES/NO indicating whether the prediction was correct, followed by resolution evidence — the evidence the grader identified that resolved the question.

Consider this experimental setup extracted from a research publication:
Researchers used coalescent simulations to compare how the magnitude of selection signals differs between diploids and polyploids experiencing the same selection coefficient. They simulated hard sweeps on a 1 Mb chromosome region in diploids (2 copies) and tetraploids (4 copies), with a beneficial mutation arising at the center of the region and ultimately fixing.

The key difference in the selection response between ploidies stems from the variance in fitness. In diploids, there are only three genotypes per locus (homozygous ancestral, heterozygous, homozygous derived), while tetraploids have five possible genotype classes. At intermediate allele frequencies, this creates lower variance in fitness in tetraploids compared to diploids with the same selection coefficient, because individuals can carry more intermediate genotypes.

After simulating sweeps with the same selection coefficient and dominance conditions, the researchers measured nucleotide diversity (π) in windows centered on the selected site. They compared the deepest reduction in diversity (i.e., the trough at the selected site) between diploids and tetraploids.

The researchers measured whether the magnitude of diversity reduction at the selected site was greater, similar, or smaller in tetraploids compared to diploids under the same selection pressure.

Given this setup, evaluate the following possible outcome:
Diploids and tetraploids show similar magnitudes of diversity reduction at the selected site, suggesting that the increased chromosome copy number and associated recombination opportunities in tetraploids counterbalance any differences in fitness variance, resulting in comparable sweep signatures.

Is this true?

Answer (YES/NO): NO